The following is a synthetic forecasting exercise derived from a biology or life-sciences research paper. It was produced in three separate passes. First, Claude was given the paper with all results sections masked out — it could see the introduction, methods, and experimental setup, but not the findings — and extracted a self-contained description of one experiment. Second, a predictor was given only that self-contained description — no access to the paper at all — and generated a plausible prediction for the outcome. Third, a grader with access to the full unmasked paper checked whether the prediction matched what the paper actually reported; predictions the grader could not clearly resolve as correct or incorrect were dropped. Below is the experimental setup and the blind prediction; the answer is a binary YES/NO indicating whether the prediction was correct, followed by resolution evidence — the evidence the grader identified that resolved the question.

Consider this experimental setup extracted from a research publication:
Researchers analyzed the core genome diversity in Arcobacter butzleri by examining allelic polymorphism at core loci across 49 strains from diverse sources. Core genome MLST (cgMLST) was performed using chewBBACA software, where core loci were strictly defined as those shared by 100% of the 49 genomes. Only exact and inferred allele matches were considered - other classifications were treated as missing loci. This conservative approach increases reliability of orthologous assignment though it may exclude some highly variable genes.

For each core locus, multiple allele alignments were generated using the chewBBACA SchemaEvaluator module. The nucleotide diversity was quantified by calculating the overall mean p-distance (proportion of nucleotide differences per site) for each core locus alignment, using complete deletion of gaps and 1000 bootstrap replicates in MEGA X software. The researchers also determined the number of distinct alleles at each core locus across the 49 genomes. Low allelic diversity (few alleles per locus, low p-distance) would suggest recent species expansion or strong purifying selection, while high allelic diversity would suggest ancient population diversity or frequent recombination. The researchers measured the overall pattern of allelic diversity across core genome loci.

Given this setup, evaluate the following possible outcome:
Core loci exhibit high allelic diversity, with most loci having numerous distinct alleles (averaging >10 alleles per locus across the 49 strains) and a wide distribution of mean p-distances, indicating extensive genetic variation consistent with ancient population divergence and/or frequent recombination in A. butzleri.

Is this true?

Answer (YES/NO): YES